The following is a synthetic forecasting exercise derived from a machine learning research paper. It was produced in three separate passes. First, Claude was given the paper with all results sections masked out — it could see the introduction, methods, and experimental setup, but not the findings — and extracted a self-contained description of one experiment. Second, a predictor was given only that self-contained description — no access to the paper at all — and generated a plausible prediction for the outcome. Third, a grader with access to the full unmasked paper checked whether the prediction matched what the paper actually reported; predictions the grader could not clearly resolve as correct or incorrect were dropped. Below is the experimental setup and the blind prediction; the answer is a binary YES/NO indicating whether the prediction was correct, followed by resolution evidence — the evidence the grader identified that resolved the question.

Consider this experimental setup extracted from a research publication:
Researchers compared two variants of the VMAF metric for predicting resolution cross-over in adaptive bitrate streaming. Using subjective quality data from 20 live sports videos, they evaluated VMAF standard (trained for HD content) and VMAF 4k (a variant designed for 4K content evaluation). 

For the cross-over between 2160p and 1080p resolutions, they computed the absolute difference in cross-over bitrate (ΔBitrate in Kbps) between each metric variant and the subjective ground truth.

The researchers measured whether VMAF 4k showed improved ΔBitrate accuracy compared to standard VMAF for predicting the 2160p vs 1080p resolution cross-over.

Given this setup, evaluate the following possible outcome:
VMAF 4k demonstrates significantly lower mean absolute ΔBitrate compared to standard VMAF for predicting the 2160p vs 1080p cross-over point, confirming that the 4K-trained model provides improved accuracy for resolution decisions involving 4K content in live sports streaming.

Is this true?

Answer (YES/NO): NO